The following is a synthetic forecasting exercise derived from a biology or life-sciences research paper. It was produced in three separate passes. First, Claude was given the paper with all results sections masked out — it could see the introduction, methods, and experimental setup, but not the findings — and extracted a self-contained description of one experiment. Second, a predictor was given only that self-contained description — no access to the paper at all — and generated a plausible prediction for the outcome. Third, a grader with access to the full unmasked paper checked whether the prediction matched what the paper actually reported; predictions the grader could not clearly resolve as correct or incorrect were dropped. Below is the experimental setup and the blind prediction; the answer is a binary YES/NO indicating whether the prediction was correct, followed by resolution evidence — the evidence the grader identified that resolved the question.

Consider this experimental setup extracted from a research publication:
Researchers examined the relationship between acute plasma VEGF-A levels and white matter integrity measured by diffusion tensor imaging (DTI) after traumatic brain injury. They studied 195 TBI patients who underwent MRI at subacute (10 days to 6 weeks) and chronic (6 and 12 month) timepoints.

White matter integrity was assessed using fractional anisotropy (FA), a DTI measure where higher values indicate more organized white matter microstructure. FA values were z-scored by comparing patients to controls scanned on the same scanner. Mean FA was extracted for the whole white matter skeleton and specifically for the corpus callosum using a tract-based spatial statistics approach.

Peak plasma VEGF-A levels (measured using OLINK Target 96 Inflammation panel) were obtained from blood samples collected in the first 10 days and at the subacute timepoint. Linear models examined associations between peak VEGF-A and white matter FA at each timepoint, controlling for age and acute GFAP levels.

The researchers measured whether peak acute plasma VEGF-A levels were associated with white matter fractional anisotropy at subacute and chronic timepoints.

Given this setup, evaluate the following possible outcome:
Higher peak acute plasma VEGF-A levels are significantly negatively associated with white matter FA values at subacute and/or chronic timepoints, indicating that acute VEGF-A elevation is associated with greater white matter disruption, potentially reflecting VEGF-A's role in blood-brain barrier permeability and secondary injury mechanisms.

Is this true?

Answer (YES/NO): NO